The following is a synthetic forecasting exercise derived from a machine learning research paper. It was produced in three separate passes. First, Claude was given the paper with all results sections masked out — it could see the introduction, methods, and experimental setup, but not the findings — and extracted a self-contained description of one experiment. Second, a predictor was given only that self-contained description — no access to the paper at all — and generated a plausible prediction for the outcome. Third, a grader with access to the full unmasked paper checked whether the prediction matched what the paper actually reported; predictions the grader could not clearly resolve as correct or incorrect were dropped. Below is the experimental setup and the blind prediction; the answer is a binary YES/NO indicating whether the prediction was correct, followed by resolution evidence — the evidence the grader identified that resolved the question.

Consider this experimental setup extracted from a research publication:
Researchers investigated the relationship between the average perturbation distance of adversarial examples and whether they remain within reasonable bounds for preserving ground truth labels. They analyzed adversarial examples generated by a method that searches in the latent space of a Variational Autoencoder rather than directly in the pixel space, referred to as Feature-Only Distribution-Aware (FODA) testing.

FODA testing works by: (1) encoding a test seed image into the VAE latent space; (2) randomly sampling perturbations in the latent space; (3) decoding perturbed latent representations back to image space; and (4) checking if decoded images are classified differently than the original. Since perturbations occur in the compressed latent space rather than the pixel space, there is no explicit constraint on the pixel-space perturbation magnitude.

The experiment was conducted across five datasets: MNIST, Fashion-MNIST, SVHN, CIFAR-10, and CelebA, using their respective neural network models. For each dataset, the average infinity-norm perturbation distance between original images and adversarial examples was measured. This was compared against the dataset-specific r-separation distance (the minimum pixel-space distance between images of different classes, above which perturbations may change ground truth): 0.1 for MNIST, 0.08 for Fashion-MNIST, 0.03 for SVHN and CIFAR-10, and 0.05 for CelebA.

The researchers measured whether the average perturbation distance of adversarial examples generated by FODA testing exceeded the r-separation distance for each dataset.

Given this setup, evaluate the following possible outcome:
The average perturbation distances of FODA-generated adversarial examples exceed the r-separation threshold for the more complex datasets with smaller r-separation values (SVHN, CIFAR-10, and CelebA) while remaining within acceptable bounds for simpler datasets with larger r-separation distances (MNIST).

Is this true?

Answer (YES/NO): NO